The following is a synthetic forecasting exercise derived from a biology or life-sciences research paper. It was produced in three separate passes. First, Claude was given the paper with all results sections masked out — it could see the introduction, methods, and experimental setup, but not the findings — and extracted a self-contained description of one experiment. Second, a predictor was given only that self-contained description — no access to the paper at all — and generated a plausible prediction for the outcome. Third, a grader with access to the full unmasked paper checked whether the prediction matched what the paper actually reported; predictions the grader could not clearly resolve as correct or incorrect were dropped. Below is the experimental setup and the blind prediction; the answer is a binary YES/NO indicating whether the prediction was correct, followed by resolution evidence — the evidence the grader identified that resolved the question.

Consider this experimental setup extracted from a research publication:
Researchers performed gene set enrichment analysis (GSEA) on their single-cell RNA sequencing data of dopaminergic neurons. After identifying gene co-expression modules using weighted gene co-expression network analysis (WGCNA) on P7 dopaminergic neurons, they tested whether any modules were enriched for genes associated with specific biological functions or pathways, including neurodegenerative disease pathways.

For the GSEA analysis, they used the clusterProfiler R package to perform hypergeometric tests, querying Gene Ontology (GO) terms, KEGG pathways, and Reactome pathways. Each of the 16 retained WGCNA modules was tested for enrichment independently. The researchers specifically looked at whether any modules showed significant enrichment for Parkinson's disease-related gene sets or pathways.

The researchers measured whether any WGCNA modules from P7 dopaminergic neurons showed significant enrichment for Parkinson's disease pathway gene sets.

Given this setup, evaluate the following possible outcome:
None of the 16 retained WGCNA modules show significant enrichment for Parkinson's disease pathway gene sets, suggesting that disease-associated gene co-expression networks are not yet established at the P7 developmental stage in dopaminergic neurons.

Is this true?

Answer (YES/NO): NO